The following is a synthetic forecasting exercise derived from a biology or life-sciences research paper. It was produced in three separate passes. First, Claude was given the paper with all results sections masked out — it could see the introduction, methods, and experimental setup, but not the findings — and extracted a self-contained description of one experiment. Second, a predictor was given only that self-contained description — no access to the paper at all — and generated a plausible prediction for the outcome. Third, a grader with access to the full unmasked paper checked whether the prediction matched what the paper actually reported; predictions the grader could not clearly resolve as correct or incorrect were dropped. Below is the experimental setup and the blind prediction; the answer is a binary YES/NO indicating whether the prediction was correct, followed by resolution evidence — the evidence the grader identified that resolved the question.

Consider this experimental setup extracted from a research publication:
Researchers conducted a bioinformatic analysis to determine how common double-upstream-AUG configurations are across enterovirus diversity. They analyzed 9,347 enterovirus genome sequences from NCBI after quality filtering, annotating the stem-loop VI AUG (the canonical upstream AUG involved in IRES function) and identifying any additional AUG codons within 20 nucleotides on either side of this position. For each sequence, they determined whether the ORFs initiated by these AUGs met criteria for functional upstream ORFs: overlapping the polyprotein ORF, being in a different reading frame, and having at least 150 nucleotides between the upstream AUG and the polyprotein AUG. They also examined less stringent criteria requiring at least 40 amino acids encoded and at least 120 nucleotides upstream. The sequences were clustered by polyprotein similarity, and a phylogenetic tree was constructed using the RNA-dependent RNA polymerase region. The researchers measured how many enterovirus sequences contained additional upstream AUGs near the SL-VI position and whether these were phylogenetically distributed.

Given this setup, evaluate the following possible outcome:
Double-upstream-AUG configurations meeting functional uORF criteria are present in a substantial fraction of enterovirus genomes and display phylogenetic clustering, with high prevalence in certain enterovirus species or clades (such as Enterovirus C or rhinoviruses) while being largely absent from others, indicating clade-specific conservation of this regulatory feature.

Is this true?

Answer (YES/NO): NO